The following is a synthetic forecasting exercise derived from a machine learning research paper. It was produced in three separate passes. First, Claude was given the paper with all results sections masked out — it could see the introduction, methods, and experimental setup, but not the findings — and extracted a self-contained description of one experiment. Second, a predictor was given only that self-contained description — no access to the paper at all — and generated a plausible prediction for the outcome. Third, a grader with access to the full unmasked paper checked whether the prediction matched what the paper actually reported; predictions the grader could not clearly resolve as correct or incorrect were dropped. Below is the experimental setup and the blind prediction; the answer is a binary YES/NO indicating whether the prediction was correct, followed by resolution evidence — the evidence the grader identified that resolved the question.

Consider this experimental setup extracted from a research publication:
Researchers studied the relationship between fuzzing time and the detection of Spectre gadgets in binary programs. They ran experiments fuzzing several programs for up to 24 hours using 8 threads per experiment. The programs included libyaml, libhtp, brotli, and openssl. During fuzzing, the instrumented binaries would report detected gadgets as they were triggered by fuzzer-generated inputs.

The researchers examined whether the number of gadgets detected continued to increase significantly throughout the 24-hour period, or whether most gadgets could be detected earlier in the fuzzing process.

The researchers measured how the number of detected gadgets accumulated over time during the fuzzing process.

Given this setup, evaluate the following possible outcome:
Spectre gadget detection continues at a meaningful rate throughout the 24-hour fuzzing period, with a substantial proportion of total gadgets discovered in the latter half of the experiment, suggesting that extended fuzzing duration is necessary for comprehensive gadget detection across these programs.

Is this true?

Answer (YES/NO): NO